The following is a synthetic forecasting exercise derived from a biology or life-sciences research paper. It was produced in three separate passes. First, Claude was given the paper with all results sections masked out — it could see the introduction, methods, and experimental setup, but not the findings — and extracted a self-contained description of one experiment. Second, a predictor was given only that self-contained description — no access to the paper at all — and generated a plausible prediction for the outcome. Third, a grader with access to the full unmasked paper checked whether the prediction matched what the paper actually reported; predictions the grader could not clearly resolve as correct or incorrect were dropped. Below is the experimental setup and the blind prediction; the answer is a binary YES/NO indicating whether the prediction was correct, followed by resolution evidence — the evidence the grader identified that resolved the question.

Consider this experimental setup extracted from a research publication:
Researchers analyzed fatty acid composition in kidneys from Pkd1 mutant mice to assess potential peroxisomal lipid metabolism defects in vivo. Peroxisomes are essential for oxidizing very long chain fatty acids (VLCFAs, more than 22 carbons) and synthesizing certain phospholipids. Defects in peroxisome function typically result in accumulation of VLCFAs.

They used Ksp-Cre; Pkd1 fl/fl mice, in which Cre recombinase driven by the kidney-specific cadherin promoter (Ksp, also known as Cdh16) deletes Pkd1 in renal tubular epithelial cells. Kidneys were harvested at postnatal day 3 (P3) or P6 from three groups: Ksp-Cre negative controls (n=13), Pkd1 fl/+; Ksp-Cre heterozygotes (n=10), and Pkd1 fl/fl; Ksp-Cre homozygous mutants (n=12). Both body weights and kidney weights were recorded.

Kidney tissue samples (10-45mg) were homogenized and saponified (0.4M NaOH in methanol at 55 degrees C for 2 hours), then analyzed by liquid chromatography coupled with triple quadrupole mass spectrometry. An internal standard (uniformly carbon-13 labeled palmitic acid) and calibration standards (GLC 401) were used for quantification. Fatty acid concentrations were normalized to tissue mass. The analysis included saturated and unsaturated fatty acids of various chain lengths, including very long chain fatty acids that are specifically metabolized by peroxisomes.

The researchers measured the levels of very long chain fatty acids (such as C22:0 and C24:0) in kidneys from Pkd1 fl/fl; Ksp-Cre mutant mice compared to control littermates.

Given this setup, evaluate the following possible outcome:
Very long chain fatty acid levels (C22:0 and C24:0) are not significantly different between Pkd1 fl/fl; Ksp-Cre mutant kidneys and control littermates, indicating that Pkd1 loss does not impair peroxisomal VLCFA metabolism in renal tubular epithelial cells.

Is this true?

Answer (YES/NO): YES